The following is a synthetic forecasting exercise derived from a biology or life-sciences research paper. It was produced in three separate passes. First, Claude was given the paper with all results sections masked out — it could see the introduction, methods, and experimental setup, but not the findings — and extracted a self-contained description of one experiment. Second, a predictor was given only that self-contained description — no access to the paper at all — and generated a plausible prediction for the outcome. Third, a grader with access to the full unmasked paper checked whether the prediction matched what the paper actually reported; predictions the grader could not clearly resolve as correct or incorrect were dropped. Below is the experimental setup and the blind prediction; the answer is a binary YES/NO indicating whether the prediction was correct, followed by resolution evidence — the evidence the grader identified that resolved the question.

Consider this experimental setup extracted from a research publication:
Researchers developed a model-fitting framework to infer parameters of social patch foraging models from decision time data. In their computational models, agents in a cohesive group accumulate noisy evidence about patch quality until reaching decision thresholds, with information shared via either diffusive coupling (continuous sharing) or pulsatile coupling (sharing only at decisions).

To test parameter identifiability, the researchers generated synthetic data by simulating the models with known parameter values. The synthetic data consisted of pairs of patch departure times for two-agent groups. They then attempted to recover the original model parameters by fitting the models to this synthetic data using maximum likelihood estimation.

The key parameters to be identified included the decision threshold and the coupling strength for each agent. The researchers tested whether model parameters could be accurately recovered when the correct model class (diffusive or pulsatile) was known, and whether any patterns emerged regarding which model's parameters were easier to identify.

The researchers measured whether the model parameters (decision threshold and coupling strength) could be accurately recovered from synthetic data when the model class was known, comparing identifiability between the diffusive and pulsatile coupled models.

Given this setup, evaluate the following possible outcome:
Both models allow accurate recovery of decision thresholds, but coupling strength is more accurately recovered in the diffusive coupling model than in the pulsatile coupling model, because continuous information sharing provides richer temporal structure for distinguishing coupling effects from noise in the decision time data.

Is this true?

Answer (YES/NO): NO